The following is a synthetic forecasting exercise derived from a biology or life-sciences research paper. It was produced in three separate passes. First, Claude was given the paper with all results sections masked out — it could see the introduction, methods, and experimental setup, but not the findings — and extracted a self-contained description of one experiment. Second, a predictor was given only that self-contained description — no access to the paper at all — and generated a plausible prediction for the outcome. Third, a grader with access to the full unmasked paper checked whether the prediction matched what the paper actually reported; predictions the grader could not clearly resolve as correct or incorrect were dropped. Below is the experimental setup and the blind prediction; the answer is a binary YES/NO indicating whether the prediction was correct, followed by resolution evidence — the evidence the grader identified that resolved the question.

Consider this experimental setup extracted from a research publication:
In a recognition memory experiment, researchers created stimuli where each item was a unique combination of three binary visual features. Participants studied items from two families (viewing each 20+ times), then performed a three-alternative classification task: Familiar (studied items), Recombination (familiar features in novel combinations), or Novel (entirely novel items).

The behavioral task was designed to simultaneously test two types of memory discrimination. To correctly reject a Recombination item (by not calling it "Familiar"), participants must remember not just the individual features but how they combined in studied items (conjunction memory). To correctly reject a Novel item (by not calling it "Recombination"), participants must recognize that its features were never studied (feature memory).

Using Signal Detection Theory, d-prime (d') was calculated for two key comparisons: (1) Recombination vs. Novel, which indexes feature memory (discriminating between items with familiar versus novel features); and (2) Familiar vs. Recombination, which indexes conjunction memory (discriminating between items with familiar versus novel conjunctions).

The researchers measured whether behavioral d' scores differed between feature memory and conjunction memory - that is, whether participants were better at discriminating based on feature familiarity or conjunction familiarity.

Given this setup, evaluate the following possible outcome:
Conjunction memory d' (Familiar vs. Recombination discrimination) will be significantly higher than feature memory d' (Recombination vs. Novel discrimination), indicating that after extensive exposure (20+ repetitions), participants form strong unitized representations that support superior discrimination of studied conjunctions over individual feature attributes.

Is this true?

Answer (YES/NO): NO